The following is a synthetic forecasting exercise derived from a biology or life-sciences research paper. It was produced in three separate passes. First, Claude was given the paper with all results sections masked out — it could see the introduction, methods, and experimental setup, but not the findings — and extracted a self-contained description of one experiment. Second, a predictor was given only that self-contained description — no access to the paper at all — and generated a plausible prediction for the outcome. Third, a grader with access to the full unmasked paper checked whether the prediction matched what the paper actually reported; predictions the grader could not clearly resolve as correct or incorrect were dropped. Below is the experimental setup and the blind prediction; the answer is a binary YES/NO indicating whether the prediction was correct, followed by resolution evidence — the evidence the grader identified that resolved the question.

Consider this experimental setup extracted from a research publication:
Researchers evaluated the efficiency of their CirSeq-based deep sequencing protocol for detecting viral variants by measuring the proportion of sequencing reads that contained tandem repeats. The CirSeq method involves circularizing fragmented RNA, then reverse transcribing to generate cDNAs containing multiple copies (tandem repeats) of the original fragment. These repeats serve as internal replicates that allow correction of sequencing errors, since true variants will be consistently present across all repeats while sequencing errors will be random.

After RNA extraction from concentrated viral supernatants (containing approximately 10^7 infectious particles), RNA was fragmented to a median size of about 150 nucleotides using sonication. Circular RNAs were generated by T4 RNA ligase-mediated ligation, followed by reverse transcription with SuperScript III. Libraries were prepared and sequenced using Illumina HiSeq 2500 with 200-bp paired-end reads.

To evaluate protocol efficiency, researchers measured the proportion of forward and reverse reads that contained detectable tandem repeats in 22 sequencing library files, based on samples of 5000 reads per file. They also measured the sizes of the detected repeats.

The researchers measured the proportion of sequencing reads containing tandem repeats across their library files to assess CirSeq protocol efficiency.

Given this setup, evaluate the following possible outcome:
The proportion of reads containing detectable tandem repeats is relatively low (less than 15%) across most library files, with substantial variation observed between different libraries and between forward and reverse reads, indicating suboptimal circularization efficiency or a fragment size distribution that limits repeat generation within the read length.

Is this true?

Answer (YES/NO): NO